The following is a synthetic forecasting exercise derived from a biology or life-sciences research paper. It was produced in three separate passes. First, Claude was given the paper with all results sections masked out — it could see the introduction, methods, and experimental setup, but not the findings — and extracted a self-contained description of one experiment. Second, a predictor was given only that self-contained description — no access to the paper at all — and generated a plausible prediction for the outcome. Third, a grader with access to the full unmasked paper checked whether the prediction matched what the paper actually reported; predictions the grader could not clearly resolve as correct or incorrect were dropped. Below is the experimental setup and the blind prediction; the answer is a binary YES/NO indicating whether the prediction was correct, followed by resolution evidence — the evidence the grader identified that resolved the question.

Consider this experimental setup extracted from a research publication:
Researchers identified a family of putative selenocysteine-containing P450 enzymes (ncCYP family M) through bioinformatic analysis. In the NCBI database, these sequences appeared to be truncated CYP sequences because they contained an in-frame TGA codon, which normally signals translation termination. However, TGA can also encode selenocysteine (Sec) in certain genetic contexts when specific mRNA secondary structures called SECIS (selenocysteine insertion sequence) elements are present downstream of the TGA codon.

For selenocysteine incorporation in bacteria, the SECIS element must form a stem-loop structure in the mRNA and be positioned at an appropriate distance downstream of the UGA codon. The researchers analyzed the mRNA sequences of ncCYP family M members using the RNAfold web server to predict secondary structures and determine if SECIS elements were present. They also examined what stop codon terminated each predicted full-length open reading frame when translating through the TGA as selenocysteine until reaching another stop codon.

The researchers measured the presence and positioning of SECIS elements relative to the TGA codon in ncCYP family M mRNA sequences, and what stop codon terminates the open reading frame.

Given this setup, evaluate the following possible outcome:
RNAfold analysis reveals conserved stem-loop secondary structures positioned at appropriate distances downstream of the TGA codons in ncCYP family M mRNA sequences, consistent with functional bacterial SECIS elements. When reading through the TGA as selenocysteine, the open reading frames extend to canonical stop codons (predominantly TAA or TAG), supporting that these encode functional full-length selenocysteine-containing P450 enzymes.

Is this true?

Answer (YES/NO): YES